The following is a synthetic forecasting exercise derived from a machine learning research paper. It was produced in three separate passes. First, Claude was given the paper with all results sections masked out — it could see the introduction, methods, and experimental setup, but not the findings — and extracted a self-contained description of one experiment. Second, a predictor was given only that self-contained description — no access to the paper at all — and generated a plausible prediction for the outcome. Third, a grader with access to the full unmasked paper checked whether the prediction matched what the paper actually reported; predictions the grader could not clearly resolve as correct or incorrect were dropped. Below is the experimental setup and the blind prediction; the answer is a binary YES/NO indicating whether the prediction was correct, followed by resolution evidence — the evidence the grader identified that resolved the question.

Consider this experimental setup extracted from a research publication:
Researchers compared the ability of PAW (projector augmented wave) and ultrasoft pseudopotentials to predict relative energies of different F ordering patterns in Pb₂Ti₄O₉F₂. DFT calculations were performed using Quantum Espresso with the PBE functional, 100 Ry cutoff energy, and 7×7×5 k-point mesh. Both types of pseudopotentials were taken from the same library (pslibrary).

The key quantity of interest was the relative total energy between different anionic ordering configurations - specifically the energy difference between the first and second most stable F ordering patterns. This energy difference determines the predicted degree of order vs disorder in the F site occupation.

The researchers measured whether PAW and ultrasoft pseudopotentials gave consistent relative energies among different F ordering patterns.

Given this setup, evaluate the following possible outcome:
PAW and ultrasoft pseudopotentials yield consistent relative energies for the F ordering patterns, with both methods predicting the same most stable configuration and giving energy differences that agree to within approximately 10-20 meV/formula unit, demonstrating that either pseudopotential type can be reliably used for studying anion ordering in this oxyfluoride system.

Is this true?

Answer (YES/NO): NO